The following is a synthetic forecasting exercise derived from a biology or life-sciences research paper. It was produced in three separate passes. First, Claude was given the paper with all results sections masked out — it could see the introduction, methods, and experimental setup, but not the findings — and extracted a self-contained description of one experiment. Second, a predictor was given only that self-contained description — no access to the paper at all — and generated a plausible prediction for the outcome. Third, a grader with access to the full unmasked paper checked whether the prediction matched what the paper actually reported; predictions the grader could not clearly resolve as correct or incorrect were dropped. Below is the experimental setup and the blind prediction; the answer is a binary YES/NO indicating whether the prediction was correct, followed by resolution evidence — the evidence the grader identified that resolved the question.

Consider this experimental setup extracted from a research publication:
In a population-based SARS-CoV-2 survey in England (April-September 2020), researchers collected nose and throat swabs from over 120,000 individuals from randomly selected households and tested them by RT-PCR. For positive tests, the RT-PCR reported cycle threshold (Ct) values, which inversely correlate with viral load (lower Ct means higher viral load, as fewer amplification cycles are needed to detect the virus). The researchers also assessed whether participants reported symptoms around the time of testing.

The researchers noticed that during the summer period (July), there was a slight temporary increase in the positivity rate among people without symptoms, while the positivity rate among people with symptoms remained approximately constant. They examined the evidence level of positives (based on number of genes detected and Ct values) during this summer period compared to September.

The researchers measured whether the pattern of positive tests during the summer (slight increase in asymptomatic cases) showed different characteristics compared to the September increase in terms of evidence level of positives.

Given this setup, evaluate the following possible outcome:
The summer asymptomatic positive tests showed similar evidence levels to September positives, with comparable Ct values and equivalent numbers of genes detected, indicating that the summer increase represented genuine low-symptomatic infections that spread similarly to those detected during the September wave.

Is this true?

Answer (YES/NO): NO